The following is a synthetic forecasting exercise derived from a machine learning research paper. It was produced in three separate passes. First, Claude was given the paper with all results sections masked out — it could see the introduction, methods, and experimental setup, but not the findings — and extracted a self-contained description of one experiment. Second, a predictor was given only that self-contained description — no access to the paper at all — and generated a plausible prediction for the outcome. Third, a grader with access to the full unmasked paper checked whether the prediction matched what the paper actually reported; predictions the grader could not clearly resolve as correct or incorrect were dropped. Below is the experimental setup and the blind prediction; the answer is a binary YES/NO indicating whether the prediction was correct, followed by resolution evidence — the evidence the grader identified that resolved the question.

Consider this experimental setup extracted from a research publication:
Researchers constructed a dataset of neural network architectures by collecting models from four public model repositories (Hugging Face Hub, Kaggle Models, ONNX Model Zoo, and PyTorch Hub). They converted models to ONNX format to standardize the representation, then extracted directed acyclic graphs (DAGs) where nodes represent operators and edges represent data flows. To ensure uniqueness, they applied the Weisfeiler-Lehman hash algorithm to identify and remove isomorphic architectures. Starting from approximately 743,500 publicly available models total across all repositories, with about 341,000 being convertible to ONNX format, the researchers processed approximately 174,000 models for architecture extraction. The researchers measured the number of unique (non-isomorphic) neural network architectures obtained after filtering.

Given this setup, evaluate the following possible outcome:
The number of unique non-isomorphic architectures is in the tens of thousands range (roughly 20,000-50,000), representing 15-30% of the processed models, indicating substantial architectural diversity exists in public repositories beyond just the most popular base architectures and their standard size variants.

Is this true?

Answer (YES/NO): NO